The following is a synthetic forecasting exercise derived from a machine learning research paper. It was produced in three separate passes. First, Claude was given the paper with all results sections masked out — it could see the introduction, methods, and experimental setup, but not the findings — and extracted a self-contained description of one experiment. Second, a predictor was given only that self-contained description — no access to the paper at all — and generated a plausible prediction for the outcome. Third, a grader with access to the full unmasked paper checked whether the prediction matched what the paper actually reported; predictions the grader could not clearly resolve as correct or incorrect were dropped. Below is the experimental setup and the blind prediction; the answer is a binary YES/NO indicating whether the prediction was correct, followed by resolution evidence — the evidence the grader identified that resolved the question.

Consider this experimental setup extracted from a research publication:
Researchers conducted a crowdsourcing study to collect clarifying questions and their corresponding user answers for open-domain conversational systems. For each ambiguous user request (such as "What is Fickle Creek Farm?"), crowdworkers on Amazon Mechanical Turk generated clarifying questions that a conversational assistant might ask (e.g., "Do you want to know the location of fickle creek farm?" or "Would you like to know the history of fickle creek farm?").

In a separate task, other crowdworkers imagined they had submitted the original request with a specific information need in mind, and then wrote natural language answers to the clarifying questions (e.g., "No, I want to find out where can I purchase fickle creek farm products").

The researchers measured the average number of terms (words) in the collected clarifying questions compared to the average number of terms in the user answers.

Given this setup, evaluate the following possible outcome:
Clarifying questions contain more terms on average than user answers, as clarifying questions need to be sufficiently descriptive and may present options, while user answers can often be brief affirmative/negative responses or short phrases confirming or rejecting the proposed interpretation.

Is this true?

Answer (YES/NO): YES